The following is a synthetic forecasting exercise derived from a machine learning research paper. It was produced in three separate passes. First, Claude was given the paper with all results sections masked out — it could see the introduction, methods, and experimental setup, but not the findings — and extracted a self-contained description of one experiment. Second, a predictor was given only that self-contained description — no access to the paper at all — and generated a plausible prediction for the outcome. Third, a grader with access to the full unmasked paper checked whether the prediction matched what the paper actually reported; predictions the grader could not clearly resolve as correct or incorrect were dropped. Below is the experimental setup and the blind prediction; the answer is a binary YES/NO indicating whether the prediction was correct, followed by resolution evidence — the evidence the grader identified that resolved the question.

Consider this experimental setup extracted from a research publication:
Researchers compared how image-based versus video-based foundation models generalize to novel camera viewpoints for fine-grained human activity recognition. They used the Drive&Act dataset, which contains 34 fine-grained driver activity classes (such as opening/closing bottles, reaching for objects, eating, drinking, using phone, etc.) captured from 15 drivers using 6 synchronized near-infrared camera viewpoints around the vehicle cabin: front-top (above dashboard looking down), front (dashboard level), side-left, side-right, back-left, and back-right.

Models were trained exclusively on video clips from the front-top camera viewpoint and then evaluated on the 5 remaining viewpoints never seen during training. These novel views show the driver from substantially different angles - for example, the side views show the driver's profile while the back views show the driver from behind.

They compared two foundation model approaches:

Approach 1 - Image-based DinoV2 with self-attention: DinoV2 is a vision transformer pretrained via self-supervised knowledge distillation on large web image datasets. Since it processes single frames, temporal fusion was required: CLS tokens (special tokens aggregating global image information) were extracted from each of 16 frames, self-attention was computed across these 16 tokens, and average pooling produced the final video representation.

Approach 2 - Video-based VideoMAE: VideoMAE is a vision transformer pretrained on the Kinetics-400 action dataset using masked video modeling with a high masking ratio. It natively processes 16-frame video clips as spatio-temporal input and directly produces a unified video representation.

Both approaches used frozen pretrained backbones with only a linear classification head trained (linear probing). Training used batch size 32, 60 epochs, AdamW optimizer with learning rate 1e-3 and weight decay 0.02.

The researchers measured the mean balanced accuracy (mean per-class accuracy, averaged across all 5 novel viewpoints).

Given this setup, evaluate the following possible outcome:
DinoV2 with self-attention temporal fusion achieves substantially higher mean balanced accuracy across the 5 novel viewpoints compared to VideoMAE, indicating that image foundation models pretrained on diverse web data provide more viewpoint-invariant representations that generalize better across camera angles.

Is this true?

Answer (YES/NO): YES